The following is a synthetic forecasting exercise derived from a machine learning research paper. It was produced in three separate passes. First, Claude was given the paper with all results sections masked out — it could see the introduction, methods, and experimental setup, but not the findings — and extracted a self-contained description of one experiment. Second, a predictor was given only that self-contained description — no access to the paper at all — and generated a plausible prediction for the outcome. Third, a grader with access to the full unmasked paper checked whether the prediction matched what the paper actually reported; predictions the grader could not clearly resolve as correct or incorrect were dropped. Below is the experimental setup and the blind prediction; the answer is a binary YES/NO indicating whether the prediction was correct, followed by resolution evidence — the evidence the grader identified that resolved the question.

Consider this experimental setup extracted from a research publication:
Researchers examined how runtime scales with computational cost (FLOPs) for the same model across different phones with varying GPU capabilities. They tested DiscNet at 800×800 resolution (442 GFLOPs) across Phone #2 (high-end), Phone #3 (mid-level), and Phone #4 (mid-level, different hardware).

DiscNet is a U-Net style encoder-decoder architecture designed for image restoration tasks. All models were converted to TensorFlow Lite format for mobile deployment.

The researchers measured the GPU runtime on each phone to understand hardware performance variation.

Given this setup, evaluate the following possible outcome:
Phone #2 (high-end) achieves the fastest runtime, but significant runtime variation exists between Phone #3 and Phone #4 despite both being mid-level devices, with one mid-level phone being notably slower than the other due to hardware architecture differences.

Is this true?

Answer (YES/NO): YES